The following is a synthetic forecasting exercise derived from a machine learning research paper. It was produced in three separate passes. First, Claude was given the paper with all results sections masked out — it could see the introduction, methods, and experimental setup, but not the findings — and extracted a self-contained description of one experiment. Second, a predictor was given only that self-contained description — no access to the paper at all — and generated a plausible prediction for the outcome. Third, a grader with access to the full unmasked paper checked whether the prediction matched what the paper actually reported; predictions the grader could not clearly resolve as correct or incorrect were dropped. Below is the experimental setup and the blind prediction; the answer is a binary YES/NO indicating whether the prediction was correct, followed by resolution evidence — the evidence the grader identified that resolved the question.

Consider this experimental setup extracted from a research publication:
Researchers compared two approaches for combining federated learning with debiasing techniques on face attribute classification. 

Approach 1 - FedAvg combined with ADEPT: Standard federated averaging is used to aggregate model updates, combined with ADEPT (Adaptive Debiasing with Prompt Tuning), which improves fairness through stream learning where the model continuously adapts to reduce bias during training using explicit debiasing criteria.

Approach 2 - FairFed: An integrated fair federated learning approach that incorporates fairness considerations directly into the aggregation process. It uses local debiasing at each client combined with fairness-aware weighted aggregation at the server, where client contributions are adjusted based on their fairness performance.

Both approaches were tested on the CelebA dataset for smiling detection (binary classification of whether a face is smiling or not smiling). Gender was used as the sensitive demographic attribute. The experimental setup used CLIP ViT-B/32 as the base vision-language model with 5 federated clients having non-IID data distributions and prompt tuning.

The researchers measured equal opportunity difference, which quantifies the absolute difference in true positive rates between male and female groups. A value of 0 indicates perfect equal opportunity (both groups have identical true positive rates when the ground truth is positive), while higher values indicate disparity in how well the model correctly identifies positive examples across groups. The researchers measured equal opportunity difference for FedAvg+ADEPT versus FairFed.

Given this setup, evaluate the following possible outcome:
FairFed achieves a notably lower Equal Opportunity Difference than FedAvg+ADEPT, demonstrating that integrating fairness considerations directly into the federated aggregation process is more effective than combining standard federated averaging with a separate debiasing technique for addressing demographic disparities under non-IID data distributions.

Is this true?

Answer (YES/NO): NO